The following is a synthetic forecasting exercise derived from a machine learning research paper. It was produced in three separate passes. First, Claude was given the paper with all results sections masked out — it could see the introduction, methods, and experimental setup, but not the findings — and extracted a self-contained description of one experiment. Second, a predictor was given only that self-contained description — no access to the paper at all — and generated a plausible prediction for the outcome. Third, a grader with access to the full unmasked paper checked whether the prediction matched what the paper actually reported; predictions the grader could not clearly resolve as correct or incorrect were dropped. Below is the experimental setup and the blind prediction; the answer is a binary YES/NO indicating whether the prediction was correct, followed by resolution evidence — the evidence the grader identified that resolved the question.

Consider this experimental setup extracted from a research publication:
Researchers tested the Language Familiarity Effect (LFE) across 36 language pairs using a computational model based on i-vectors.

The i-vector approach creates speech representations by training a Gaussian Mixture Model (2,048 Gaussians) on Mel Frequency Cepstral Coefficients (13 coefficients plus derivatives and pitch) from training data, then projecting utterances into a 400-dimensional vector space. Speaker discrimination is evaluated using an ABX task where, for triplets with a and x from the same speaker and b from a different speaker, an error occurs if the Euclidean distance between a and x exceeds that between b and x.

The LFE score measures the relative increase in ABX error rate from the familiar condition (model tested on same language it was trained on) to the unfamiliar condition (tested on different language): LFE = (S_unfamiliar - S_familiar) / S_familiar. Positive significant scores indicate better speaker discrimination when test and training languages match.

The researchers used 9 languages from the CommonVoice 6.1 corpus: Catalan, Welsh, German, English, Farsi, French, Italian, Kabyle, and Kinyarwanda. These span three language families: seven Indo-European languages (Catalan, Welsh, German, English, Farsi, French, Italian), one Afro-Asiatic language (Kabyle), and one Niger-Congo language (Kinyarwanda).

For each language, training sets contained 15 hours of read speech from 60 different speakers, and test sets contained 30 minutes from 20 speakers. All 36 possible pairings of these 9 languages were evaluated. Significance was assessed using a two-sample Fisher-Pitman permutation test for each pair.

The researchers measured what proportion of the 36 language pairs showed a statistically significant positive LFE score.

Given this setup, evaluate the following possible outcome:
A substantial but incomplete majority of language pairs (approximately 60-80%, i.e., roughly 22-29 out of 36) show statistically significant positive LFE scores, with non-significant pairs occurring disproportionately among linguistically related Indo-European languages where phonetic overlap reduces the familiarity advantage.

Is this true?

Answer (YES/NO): NO